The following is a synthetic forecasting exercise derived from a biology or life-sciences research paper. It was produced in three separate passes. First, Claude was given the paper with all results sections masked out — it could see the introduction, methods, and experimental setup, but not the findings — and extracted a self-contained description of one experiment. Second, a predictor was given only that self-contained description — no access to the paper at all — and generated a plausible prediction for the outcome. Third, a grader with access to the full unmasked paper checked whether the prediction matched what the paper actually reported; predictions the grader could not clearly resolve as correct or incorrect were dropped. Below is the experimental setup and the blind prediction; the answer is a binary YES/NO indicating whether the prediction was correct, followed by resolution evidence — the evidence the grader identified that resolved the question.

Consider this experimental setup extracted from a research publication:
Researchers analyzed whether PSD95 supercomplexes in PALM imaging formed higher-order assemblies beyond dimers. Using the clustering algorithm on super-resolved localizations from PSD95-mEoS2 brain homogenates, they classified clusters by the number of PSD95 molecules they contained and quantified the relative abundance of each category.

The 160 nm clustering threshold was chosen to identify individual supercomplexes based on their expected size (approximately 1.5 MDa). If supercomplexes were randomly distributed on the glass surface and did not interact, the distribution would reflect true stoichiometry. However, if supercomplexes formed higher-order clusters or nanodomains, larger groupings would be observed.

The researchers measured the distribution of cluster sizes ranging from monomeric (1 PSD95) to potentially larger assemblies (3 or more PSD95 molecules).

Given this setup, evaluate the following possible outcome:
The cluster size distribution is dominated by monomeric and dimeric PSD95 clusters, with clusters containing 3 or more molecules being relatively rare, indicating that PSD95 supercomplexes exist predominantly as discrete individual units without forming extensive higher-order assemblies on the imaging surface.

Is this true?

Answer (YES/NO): YES